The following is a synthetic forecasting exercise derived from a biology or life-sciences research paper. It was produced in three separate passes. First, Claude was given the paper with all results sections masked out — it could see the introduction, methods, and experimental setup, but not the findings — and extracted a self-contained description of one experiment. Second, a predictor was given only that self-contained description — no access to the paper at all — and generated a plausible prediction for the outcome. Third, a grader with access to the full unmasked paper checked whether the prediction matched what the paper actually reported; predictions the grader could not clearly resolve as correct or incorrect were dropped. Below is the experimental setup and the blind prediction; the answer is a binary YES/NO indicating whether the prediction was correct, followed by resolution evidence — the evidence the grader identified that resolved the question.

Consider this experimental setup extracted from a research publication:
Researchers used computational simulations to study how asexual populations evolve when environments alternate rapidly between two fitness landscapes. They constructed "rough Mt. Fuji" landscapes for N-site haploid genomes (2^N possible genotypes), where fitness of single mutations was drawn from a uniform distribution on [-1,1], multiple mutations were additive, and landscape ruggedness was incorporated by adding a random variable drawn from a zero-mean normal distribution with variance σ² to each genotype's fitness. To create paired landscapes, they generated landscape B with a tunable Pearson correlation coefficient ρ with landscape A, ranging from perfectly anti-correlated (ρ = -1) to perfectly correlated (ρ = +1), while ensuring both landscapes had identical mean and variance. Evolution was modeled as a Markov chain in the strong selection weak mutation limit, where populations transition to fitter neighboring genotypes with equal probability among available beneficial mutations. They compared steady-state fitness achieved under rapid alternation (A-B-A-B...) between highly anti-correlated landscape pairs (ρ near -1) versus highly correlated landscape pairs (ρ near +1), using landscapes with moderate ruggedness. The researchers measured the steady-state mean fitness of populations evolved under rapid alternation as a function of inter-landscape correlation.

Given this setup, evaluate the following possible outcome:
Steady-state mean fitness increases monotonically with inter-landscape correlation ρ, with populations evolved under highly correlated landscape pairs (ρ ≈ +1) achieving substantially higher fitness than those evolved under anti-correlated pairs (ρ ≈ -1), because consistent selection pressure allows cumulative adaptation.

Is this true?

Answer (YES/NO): NO